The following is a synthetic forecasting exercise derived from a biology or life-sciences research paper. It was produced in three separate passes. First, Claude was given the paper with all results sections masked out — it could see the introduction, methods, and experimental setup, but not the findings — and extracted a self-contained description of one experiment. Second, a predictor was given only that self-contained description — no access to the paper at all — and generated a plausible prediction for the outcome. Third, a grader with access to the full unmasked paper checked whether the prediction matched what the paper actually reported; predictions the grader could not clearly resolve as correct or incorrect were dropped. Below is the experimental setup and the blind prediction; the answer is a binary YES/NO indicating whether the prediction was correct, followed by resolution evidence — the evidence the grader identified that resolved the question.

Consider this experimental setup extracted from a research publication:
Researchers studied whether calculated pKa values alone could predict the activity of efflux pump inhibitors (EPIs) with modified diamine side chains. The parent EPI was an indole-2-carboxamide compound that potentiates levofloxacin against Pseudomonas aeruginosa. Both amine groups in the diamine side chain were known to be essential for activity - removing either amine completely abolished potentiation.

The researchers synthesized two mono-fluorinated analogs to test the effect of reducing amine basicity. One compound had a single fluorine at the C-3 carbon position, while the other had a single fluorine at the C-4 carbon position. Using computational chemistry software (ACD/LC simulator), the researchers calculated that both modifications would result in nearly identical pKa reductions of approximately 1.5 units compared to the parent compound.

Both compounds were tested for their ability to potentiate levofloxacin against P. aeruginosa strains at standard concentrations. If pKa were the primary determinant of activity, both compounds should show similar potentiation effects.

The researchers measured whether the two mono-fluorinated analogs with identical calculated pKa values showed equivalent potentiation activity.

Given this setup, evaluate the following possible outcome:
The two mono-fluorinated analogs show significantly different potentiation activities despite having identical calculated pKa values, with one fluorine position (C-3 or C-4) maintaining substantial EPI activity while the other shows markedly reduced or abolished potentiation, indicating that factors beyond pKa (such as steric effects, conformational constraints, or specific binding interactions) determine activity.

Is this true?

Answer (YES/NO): YES